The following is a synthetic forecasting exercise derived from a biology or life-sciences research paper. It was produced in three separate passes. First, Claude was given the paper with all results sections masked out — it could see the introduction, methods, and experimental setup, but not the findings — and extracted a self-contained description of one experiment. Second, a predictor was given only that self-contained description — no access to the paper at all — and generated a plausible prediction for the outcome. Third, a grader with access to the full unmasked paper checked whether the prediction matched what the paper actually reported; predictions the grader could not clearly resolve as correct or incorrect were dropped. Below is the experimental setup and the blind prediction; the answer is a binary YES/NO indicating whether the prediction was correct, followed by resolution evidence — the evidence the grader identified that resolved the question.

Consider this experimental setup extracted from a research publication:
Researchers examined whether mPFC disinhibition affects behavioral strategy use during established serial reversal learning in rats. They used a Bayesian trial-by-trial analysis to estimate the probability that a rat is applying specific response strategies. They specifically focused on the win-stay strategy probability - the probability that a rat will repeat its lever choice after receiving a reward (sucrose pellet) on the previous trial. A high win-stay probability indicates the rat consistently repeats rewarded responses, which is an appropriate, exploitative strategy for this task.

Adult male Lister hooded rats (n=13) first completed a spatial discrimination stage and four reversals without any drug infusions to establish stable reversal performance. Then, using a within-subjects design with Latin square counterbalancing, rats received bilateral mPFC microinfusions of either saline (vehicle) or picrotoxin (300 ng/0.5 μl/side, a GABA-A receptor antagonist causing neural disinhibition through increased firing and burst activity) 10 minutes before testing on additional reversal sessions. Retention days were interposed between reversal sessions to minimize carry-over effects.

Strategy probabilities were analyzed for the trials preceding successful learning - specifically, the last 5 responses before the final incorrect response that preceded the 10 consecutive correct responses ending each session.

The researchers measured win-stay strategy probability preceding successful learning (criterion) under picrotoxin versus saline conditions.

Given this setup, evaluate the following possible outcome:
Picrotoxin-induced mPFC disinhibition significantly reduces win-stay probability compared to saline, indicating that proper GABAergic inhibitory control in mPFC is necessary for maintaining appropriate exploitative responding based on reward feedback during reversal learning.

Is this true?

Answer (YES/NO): NO